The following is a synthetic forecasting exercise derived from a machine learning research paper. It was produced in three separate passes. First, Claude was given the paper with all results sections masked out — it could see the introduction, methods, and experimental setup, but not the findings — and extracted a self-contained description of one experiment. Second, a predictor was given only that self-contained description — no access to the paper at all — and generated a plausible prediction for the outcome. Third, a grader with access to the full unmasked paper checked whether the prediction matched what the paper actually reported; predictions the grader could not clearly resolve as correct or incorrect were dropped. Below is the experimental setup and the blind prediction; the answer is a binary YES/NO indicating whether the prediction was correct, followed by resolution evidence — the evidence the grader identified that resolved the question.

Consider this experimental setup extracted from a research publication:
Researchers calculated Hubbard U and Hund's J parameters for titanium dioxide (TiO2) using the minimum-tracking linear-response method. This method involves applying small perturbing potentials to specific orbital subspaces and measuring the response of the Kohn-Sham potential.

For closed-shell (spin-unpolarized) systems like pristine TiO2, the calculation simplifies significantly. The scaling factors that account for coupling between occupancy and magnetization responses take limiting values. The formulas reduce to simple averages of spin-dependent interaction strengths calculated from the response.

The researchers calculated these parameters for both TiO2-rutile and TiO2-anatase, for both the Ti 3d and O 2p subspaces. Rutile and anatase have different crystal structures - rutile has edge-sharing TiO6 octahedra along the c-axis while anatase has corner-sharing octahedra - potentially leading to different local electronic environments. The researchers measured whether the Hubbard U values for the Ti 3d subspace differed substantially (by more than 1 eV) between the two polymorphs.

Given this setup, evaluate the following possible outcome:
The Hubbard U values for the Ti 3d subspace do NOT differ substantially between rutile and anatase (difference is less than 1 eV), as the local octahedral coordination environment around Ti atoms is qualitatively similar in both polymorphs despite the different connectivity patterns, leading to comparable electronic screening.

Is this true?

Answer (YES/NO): YES